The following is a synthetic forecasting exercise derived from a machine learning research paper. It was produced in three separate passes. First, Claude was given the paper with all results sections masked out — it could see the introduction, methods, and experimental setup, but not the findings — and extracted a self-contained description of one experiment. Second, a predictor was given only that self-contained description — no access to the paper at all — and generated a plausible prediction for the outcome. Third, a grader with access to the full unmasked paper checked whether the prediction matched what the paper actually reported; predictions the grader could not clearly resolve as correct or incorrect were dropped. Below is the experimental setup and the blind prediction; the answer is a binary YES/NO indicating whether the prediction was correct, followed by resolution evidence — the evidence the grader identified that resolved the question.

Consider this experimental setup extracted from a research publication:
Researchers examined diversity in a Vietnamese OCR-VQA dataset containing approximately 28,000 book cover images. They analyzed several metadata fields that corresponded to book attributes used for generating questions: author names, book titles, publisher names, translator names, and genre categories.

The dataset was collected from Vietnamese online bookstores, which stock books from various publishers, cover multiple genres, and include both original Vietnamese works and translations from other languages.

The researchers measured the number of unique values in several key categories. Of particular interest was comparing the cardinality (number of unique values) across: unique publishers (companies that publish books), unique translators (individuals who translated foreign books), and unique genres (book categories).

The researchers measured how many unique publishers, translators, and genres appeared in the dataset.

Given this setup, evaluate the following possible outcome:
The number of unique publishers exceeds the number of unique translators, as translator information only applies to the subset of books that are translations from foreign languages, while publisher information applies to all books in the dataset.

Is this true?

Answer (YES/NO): NO